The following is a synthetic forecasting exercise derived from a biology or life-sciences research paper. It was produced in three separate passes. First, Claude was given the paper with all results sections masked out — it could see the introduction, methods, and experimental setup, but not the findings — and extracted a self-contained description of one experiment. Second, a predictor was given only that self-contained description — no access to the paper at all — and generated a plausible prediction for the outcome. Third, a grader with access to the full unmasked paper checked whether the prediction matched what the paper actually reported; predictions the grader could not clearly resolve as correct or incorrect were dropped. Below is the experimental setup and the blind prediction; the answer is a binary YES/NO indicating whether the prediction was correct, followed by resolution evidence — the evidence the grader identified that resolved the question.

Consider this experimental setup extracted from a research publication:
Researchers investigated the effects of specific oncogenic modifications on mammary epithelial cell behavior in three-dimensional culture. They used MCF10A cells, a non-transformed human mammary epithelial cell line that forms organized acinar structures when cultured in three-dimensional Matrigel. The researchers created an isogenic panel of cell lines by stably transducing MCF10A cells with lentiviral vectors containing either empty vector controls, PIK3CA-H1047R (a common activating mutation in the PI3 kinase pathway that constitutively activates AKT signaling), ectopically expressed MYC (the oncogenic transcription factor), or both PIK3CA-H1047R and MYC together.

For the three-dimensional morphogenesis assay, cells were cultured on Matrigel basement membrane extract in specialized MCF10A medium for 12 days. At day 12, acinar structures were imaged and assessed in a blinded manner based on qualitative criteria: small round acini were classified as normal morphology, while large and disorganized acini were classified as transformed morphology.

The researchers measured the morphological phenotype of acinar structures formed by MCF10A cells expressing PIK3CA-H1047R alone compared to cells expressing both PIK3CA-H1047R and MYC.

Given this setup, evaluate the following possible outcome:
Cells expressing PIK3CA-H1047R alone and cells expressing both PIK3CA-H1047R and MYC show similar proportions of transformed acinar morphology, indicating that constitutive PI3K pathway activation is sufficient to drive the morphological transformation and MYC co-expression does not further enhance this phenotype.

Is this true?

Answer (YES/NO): YES